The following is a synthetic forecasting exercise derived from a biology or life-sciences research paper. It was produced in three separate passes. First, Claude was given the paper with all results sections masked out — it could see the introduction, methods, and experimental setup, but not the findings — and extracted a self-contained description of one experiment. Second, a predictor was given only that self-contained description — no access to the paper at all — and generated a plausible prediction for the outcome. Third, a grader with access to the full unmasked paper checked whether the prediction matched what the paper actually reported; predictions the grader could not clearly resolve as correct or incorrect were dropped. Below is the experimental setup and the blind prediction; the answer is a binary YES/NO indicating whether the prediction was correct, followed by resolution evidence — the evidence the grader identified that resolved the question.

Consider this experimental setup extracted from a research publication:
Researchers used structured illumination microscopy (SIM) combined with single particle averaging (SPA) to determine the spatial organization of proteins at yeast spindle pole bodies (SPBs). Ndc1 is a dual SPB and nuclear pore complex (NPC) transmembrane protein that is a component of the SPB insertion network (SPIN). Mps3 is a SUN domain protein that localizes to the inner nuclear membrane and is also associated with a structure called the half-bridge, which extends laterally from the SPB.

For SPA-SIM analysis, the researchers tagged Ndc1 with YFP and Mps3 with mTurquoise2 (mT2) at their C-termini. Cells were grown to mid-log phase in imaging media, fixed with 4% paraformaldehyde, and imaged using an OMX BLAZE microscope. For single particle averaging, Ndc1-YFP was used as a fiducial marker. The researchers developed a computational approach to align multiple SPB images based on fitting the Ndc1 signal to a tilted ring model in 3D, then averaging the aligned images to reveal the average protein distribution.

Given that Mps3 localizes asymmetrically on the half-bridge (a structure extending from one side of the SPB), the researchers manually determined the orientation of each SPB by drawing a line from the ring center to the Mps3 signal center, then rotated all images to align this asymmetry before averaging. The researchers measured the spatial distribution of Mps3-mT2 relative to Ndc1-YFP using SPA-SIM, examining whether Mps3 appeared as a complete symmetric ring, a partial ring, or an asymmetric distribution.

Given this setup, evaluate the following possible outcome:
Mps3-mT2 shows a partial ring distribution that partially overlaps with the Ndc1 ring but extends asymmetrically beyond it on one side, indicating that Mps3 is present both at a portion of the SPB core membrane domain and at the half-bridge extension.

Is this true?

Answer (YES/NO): NO